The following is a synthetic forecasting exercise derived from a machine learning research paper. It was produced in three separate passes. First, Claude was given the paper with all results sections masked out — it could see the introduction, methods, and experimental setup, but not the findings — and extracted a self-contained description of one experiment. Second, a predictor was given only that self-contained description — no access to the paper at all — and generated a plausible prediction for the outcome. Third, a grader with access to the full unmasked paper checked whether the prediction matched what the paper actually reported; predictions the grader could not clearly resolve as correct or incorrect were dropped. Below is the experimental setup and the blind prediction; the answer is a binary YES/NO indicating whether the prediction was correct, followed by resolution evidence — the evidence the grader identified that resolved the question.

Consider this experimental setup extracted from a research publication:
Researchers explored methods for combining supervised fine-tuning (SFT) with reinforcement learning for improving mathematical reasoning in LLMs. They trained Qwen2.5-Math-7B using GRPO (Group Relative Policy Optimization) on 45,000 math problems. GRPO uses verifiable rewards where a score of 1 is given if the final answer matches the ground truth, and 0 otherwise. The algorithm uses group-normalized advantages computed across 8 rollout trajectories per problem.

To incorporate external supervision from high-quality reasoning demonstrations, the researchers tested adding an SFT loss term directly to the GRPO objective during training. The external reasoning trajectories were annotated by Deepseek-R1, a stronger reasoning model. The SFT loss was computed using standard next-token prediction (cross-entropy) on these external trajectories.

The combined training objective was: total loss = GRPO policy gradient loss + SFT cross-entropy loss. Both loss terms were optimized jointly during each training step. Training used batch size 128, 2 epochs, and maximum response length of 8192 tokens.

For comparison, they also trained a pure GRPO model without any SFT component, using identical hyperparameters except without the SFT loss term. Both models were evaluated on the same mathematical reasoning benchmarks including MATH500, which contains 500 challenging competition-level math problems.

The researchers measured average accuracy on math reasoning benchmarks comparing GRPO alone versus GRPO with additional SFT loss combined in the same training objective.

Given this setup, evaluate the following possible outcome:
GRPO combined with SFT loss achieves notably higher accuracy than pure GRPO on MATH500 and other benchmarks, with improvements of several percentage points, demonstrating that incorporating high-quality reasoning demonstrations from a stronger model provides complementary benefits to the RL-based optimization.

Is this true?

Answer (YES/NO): NO